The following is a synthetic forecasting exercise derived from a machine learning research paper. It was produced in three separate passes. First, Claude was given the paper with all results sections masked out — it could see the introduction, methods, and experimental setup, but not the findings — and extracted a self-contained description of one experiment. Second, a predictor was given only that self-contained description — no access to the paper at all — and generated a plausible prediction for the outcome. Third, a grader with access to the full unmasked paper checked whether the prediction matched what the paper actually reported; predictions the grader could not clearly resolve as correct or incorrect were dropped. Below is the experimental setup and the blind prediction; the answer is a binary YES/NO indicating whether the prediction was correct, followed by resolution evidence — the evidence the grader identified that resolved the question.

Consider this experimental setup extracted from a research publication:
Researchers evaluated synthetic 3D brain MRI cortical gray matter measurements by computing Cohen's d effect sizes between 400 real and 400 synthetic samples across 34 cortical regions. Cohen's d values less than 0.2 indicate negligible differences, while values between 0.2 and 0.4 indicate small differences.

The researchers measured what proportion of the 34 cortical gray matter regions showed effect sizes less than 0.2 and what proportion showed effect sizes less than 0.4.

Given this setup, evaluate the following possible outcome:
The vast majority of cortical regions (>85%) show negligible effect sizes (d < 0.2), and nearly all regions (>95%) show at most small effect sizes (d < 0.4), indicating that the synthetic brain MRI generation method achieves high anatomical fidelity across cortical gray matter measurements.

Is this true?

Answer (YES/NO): NO